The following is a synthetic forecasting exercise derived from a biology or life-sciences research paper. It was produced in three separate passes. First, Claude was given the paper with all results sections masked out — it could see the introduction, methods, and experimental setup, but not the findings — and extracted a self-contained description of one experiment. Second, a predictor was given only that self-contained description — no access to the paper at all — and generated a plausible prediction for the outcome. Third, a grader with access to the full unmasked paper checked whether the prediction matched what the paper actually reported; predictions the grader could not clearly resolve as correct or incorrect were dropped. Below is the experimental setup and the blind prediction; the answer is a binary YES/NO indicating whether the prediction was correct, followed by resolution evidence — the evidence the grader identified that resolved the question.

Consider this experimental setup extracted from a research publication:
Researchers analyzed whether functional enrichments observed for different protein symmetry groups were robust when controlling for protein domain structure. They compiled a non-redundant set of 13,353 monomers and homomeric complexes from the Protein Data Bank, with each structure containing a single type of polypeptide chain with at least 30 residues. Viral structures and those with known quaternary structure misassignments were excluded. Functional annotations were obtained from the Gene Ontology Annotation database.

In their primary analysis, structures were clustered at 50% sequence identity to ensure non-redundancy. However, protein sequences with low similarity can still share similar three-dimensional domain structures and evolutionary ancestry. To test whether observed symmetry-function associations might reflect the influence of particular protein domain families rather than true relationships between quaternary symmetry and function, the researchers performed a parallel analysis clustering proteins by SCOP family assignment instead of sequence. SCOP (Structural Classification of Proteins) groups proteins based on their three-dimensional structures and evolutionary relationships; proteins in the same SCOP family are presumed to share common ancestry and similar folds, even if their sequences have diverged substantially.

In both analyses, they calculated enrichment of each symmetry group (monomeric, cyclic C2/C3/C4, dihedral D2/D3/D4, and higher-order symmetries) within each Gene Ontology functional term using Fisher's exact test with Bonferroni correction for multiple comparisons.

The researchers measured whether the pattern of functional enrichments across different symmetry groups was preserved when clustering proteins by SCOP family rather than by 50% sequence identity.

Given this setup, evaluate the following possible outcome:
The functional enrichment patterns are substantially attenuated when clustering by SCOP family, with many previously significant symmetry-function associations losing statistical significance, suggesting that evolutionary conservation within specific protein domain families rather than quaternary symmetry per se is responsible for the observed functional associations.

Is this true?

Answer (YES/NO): NO